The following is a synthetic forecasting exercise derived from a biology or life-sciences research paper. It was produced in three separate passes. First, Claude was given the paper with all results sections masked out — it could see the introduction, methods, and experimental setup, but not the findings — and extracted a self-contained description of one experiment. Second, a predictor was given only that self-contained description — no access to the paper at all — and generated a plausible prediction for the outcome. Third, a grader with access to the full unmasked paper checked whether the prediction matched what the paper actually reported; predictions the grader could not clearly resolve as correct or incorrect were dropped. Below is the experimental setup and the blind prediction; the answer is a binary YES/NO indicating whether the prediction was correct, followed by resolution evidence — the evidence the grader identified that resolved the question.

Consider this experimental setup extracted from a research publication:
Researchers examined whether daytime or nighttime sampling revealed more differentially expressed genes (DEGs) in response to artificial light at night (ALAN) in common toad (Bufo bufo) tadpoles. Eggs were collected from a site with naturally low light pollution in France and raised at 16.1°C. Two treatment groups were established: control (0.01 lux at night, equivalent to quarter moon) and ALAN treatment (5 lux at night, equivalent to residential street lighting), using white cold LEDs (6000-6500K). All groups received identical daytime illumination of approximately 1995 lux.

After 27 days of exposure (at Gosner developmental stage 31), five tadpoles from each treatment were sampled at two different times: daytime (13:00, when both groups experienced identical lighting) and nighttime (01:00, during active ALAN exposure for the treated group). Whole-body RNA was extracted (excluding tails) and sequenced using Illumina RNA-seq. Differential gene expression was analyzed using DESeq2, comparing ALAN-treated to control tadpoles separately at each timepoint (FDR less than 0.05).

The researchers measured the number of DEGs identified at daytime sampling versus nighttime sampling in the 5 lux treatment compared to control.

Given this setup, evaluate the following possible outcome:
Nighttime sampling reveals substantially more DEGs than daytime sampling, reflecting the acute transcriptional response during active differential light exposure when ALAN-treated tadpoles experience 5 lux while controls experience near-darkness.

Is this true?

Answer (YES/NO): NO